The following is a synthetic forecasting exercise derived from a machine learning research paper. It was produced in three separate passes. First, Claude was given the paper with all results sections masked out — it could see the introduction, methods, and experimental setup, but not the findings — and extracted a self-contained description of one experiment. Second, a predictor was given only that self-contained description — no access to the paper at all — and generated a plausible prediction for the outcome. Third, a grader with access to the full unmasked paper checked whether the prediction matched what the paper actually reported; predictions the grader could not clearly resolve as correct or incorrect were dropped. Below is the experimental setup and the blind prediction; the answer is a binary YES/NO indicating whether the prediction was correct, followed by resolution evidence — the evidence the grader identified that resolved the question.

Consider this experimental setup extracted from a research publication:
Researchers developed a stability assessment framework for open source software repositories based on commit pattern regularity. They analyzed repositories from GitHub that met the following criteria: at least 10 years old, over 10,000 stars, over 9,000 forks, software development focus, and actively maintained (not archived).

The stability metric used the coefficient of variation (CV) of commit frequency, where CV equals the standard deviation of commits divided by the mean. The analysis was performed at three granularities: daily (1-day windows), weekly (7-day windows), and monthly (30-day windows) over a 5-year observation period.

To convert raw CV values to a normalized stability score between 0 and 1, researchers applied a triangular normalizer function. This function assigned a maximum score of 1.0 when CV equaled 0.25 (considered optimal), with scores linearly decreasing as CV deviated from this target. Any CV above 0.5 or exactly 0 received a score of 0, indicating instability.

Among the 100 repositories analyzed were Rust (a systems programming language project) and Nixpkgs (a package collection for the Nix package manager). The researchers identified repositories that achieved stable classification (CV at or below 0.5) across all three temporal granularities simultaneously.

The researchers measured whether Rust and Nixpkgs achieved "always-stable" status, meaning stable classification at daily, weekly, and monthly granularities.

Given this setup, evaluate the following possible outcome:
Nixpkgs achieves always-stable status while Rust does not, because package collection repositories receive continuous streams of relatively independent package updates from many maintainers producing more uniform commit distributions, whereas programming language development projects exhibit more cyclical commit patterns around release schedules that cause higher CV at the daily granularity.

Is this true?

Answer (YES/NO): NO